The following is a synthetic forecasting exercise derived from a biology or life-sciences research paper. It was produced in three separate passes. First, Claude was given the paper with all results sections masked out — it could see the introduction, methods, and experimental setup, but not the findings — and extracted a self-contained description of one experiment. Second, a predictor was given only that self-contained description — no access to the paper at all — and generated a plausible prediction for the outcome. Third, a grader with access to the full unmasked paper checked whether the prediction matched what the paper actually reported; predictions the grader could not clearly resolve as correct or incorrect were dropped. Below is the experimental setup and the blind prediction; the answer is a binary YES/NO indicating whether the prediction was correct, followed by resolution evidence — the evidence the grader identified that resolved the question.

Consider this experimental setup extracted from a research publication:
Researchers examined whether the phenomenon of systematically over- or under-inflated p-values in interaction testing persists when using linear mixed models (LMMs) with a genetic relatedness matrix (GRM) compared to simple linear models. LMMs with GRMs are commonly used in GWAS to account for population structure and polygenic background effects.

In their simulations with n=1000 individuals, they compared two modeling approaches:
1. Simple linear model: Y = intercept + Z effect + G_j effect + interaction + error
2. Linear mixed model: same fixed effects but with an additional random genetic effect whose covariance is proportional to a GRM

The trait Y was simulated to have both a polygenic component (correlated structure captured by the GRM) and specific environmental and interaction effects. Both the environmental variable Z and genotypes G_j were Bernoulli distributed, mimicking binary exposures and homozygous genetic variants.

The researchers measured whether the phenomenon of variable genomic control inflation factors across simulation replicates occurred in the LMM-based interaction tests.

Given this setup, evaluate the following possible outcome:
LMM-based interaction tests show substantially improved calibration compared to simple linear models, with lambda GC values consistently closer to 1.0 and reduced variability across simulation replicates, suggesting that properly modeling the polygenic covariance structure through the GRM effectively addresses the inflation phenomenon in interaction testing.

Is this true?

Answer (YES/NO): NO